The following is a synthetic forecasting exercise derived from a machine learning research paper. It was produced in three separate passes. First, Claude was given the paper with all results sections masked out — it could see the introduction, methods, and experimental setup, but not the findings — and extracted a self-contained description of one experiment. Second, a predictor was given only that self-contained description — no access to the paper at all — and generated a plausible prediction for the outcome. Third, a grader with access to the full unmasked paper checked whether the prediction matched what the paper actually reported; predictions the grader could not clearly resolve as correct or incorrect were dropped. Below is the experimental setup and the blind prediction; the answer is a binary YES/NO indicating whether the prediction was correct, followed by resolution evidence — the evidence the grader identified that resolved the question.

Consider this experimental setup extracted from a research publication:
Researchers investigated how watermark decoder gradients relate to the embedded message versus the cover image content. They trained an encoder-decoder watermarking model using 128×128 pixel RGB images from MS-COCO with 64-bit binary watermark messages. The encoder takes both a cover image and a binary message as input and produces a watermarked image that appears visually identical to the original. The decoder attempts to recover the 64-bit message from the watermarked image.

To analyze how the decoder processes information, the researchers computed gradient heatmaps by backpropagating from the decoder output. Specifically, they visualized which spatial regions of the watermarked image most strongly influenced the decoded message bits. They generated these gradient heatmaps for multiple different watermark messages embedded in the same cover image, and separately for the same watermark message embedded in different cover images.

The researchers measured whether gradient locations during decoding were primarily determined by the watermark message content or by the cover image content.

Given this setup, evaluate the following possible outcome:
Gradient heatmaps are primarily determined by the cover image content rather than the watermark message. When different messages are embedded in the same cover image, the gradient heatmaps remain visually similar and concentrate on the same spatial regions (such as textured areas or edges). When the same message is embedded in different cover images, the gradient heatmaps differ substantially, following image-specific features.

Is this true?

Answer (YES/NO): NO